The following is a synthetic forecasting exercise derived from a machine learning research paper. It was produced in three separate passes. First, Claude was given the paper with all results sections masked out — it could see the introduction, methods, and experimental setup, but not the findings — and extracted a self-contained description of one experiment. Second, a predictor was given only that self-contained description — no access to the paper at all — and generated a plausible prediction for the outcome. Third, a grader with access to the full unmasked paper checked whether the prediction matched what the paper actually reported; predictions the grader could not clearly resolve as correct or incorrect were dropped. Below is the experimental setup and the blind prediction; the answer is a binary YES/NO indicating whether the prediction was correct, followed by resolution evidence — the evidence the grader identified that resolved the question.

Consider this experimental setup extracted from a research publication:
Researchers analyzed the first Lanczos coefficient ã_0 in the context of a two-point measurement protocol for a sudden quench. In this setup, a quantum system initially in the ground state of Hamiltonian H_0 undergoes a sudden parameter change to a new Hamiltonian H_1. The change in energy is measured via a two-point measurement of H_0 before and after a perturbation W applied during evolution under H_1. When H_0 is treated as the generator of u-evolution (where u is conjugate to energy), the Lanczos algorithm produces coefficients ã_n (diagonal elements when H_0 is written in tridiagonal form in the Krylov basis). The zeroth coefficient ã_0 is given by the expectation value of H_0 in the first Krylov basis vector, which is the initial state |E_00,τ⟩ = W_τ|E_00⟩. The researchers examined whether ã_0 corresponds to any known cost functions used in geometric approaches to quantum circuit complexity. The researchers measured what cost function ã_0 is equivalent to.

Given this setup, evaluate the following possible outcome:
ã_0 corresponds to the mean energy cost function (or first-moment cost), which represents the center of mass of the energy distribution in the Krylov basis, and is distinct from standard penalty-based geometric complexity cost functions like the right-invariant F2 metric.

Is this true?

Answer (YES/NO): NO